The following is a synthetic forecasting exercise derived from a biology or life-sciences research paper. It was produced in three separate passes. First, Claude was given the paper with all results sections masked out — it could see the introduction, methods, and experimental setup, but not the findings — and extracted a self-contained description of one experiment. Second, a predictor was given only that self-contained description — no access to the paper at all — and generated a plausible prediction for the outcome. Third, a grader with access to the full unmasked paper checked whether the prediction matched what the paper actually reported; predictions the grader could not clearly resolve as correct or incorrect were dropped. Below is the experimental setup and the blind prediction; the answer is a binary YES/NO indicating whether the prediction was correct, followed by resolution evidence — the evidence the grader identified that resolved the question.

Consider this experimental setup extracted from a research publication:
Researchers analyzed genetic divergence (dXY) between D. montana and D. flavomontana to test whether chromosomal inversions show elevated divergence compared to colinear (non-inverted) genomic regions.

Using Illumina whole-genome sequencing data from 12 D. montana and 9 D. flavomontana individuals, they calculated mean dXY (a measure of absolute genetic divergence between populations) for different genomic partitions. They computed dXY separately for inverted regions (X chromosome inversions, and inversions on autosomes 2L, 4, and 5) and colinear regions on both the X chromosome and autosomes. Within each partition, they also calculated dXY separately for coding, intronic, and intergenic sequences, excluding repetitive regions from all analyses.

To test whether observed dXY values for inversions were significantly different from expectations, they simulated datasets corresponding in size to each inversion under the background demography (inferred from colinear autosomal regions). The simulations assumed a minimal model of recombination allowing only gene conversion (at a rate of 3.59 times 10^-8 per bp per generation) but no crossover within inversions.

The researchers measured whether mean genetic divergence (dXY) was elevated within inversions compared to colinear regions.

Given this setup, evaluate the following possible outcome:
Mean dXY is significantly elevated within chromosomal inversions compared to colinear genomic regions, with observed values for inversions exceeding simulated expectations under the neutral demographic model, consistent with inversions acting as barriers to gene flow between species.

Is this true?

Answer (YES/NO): YES